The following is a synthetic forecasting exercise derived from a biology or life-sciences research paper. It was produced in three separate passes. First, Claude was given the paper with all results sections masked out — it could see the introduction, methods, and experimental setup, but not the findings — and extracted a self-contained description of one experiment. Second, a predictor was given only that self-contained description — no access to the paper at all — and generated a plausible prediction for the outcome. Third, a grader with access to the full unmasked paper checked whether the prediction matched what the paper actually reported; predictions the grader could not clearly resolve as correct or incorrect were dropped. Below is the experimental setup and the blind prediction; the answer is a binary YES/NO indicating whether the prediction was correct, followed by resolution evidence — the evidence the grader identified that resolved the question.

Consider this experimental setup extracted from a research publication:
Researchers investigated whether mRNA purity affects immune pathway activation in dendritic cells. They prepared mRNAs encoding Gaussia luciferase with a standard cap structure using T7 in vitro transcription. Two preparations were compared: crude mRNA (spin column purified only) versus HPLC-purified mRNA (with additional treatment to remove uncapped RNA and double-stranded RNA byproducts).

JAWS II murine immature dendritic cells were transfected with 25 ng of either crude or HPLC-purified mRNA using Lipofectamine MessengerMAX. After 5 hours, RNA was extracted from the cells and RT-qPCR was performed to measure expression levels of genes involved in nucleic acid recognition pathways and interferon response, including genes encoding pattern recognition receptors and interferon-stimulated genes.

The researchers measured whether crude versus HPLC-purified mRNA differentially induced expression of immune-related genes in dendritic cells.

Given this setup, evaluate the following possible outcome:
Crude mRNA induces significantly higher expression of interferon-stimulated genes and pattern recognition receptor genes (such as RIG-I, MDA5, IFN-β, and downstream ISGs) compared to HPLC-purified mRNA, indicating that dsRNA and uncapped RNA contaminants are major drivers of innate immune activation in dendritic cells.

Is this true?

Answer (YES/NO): NO